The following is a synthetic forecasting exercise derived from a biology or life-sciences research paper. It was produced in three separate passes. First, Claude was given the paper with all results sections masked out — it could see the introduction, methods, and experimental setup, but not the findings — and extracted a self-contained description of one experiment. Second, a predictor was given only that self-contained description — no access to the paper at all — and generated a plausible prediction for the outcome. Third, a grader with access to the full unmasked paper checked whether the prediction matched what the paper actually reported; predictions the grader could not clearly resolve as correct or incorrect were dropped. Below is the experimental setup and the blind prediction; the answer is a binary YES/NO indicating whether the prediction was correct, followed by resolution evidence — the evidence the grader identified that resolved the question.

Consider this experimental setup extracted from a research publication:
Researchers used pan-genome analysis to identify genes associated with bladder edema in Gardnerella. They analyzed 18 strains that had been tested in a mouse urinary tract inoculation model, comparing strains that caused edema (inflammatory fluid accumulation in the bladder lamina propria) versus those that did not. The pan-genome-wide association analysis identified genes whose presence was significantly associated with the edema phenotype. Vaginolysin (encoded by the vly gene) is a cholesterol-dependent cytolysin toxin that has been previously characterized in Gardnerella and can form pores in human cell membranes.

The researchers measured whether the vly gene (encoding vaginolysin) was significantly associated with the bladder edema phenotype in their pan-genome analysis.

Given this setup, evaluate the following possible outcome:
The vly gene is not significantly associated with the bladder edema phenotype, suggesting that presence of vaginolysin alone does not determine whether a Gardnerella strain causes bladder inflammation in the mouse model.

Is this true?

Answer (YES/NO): NO